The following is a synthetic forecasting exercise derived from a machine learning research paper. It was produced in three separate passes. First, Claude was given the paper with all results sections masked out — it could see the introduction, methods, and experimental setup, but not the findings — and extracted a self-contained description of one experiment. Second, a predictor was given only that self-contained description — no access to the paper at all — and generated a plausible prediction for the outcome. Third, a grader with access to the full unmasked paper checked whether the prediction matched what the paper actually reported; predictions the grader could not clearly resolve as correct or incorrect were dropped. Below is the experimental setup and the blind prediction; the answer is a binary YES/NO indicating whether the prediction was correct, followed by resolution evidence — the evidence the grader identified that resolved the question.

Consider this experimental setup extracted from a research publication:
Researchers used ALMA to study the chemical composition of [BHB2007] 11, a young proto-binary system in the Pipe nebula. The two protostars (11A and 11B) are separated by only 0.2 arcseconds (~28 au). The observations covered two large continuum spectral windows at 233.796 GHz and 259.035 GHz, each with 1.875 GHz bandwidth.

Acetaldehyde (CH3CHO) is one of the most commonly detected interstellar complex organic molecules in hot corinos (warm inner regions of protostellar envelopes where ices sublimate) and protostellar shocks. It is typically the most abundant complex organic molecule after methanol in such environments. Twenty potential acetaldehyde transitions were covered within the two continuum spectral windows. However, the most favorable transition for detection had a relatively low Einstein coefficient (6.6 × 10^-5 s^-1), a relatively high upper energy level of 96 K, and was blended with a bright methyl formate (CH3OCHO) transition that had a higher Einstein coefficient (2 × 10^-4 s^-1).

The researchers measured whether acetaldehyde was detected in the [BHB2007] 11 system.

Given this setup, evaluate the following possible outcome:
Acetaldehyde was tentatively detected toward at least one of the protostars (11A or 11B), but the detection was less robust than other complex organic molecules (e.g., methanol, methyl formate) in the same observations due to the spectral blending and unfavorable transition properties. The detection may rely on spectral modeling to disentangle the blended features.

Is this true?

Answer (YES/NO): NO